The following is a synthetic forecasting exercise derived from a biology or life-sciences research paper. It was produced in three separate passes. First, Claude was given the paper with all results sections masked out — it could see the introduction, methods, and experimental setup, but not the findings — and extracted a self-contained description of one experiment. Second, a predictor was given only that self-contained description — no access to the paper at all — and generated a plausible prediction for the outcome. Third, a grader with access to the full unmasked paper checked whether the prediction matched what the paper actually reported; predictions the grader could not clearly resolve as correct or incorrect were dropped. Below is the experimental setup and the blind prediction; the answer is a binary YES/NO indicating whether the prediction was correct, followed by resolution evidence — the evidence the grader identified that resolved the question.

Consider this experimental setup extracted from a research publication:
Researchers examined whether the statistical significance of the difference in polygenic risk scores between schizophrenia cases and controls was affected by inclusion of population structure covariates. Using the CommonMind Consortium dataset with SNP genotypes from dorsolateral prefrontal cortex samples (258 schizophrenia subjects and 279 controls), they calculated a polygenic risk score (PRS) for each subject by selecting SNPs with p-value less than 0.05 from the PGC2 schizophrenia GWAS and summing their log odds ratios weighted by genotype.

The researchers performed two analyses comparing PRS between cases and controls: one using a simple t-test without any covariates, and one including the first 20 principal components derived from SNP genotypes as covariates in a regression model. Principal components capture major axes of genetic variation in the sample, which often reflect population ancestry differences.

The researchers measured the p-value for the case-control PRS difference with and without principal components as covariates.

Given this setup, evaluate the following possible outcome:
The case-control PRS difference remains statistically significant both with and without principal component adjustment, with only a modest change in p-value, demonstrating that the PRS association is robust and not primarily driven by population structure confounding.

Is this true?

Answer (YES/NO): NO